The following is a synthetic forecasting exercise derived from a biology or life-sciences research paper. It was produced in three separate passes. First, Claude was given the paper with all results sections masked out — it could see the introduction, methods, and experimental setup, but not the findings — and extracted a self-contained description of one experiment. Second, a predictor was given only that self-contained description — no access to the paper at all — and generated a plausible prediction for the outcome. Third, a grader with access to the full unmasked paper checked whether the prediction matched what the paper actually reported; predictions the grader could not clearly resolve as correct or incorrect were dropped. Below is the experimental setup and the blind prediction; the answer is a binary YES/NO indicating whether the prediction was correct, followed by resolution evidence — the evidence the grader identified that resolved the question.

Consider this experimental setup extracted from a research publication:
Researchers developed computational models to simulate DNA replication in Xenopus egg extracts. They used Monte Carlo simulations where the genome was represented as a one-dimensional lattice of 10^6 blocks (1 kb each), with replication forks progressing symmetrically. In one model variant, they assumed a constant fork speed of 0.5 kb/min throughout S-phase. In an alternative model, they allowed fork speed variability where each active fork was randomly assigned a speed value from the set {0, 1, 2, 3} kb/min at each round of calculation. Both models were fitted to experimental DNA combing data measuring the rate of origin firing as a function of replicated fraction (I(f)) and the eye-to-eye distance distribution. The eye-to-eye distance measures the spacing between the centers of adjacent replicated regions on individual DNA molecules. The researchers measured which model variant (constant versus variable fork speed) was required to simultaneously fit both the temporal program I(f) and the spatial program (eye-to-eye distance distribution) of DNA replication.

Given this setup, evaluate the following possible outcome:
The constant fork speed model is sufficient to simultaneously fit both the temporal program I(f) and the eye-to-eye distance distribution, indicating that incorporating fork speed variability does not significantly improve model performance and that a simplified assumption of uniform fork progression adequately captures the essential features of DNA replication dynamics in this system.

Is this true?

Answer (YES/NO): YES